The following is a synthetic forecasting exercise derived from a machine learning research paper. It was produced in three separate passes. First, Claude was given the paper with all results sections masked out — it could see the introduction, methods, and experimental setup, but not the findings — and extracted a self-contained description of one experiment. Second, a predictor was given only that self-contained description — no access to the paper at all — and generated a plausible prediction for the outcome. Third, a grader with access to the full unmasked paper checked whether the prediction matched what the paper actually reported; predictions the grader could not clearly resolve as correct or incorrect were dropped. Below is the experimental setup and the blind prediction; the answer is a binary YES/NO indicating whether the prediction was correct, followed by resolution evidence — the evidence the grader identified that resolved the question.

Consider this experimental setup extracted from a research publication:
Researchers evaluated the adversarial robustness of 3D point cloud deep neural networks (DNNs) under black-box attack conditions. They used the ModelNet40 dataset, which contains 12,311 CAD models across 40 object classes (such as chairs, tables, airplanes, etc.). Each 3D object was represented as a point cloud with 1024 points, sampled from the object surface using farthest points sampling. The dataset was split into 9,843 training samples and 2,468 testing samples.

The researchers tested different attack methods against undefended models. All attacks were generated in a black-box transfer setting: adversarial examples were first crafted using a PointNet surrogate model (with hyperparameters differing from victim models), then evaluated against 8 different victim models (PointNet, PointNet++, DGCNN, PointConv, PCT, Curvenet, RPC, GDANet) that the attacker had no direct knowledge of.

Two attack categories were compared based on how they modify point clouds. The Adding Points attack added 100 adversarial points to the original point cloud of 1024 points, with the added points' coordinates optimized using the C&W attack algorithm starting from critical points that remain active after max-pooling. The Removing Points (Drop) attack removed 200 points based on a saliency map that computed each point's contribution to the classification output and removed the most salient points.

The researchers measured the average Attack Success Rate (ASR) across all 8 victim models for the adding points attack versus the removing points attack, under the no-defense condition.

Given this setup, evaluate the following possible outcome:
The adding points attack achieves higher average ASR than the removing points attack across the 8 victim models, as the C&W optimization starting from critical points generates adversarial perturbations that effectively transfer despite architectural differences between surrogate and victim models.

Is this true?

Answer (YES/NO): NO